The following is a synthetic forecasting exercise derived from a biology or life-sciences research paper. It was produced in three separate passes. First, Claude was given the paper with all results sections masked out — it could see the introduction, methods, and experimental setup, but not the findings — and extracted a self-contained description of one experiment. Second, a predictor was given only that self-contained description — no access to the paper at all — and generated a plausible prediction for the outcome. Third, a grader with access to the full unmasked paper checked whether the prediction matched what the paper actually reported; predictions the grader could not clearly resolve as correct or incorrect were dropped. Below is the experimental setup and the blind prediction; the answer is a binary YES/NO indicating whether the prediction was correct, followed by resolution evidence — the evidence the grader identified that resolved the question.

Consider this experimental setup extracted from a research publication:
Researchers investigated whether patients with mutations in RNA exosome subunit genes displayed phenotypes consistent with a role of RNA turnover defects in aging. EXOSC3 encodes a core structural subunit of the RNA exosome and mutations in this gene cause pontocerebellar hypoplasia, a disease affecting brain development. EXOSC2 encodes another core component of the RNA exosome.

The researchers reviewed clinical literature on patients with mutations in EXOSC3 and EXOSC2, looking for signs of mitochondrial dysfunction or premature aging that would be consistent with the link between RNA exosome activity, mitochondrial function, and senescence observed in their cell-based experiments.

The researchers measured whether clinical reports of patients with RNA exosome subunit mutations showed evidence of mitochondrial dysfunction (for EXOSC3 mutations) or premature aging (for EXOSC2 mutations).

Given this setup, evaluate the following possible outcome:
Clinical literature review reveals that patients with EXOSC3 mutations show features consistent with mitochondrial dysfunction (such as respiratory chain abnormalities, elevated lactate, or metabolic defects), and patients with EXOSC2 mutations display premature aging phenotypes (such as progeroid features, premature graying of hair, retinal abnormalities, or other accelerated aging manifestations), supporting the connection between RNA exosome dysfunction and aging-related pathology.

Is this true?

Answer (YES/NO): YES